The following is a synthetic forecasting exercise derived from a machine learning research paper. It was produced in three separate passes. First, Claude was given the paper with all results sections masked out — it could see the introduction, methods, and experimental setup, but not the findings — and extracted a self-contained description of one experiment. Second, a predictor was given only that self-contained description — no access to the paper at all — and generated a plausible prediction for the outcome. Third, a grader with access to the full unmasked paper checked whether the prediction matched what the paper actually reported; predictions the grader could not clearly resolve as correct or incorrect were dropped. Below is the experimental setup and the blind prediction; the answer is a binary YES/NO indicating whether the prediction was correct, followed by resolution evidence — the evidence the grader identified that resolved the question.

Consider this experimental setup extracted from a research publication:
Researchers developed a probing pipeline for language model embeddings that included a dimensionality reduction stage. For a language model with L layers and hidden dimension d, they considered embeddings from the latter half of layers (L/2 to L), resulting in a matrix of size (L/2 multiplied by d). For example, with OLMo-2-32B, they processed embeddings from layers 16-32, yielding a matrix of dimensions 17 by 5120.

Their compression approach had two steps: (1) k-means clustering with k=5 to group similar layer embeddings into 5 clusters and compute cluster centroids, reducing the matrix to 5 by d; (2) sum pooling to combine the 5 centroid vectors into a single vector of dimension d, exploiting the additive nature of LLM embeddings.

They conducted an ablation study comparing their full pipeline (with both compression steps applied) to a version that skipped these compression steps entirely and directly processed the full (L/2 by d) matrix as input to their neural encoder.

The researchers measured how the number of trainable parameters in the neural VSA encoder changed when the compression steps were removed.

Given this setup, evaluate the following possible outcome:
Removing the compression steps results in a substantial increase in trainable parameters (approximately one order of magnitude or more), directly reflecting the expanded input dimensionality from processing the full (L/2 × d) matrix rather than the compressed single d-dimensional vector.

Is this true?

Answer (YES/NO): YES